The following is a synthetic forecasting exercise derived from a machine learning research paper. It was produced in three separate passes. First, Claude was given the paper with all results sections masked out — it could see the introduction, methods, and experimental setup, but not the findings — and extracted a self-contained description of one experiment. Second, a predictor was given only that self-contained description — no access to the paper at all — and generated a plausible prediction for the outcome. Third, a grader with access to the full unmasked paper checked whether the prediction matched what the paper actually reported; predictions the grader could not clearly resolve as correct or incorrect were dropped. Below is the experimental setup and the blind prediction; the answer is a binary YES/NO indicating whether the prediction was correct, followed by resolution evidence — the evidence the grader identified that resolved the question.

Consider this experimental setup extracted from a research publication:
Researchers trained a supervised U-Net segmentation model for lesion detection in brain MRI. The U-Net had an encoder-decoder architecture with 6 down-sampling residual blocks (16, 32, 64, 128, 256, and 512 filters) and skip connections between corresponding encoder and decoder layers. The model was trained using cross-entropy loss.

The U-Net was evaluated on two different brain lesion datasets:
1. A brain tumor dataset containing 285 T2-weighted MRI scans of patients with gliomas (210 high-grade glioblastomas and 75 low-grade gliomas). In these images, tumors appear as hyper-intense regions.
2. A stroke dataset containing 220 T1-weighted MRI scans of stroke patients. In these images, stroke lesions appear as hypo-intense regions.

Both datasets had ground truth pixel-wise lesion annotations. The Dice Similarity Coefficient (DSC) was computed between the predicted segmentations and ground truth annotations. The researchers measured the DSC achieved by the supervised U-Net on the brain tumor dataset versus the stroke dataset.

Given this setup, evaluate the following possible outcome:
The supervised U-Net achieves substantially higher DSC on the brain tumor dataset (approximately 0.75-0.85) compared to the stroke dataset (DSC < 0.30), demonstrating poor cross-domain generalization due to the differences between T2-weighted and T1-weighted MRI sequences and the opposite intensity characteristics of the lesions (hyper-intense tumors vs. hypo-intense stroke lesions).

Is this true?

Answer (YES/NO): NO